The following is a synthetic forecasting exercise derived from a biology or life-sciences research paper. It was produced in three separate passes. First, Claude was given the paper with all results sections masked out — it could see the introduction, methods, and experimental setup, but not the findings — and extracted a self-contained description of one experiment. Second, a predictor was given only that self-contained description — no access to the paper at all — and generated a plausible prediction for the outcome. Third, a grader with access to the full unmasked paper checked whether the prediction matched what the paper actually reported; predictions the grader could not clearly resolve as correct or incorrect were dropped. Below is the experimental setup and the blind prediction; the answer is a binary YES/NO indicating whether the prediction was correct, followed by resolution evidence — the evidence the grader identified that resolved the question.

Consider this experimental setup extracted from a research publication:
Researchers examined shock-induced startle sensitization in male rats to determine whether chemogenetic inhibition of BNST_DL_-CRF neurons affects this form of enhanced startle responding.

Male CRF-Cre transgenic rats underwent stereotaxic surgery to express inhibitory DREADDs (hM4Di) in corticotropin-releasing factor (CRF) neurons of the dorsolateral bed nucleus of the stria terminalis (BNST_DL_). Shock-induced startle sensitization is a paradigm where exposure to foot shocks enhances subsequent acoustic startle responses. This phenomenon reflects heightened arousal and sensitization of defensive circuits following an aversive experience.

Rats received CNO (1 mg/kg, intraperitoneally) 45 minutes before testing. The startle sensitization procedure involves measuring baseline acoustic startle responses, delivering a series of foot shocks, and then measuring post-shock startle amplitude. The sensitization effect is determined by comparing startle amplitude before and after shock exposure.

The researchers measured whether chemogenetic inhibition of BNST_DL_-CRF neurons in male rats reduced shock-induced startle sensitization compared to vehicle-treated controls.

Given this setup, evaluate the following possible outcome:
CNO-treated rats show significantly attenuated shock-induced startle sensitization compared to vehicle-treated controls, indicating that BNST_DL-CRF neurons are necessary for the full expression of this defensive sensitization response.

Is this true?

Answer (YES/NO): NO